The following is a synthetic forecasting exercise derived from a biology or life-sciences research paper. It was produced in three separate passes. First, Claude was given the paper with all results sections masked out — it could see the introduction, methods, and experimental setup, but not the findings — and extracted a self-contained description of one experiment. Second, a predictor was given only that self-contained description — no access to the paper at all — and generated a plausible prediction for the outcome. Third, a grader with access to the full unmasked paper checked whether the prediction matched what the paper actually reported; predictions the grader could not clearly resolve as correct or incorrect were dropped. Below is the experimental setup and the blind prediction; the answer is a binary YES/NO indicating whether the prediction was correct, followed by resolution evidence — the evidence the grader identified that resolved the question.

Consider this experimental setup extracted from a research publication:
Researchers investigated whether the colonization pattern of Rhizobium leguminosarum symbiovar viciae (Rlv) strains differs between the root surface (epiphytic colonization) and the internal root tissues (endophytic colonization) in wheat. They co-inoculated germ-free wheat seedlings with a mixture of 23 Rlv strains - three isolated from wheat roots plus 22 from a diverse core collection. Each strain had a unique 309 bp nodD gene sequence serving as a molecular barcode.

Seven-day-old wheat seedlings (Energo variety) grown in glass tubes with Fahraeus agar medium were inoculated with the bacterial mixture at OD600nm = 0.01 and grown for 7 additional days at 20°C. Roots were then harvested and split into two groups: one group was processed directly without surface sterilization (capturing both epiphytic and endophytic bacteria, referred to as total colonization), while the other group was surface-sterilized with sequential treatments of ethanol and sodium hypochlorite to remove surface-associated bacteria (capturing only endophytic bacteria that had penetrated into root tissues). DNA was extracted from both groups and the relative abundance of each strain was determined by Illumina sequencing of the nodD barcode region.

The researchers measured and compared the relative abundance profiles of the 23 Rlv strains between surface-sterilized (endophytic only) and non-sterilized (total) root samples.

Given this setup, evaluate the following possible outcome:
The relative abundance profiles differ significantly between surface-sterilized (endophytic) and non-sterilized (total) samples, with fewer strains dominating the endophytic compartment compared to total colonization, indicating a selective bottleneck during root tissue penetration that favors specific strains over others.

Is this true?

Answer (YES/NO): NO